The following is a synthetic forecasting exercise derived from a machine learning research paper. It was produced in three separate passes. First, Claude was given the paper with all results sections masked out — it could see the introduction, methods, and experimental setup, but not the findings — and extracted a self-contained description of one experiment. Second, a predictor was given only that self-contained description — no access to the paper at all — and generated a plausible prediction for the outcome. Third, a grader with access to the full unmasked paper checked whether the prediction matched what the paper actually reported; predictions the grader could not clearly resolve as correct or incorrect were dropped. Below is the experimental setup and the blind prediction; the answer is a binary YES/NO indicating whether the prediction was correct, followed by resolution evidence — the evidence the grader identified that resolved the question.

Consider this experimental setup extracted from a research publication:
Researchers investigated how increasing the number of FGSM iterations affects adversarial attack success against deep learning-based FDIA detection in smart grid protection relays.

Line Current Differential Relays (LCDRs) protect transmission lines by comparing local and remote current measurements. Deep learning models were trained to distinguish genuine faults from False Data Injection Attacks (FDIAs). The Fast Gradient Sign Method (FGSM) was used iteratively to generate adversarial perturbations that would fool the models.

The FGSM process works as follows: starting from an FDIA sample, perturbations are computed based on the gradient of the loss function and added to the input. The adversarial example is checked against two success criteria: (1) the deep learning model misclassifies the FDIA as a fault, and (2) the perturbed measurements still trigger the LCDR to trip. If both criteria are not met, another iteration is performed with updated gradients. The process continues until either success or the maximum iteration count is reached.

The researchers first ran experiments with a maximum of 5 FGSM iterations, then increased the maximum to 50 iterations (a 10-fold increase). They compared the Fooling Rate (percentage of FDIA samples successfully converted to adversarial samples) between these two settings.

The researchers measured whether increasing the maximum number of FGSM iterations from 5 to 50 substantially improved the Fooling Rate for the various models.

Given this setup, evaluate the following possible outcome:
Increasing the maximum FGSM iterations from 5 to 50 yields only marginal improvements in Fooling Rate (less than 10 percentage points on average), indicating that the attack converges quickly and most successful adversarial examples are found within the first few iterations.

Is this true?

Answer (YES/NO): YES